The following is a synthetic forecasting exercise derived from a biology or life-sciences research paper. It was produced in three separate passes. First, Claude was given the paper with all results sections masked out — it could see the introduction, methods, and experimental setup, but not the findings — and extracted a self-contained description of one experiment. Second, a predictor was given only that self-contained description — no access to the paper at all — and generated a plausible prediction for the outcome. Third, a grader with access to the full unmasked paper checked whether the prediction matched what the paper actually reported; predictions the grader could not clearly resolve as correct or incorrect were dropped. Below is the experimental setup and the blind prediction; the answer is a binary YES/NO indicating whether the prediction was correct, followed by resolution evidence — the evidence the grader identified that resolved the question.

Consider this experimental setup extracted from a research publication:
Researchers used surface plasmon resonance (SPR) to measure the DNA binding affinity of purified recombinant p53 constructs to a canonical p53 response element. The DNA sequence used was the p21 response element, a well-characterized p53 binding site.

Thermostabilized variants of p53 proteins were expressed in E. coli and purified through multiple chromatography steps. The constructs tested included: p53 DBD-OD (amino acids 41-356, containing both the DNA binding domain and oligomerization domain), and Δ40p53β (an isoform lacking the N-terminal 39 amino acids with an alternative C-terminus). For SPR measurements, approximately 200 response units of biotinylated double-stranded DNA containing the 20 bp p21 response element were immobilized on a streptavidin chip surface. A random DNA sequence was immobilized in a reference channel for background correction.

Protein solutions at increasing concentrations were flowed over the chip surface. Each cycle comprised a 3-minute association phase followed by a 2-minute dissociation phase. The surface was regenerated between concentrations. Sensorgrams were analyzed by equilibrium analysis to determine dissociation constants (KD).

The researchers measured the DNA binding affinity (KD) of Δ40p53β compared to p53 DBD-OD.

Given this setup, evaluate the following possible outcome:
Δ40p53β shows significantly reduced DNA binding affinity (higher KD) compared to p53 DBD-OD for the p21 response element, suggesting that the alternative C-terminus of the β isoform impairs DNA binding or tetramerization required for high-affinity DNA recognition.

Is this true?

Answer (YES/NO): YES